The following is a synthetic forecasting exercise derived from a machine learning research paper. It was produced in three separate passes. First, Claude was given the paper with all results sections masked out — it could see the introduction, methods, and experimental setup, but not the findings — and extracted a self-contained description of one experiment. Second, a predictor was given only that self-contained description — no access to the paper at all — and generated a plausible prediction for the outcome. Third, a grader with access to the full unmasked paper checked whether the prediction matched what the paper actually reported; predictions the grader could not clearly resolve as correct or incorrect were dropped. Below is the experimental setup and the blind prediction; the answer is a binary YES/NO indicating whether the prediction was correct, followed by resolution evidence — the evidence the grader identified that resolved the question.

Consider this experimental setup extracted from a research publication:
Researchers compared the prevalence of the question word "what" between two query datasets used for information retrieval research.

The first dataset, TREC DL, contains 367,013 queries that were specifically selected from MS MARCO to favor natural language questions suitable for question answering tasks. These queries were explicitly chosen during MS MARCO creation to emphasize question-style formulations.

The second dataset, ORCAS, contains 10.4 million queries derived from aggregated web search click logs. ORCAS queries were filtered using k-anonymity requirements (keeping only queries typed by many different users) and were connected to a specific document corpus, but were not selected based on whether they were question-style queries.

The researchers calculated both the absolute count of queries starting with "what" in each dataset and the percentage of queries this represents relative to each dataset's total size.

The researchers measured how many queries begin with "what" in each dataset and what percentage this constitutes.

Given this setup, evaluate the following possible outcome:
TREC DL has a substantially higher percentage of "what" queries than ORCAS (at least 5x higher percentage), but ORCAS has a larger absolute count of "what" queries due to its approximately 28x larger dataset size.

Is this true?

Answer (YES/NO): YES